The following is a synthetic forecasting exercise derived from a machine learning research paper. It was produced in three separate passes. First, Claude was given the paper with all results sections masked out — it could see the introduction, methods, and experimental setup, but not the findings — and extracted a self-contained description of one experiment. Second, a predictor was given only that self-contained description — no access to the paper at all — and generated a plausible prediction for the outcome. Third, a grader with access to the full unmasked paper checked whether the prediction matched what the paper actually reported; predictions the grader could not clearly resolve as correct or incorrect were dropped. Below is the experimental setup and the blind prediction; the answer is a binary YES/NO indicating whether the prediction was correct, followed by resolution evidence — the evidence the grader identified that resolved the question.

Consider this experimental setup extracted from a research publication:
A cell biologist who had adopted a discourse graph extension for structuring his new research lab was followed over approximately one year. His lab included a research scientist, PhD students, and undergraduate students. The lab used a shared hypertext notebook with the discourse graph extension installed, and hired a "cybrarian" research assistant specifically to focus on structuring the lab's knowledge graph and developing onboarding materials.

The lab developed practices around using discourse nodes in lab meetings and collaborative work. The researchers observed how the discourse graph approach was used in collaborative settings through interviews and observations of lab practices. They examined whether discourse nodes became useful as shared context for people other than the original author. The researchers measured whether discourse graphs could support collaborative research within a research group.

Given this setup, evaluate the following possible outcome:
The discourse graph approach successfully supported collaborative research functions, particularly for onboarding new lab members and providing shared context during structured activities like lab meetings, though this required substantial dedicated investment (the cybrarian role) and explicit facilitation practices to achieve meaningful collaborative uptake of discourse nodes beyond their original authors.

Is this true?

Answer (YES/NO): YES